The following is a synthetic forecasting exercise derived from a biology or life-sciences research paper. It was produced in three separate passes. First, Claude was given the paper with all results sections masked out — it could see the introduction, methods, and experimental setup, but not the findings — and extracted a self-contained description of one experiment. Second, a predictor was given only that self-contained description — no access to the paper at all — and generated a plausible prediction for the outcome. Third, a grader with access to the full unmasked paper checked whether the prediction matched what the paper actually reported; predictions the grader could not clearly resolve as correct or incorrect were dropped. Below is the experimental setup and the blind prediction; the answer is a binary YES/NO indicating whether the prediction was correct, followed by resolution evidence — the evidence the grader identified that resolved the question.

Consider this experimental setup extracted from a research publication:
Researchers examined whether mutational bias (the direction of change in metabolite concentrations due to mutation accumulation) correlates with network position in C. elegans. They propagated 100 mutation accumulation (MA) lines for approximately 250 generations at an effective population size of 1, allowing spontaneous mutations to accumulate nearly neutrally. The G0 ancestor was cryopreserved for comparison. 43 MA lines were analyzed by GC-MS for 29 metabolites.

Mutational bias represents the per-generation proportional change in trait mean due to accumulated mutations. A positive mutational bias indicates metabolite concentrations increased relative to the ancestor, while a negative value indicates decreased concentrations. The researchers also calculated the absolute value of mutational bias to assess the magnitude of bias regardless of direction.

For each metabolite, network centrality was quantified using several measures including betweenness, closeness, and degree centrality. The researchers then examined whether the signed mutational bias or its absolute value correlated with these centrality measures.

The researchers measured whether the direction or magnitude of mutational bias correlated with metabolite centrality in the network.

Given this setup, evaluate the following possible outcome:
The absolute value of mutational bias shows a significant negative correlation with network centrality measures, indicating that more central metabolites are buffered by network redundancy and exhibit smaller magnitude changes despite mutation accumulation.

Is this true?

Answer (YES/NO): NO